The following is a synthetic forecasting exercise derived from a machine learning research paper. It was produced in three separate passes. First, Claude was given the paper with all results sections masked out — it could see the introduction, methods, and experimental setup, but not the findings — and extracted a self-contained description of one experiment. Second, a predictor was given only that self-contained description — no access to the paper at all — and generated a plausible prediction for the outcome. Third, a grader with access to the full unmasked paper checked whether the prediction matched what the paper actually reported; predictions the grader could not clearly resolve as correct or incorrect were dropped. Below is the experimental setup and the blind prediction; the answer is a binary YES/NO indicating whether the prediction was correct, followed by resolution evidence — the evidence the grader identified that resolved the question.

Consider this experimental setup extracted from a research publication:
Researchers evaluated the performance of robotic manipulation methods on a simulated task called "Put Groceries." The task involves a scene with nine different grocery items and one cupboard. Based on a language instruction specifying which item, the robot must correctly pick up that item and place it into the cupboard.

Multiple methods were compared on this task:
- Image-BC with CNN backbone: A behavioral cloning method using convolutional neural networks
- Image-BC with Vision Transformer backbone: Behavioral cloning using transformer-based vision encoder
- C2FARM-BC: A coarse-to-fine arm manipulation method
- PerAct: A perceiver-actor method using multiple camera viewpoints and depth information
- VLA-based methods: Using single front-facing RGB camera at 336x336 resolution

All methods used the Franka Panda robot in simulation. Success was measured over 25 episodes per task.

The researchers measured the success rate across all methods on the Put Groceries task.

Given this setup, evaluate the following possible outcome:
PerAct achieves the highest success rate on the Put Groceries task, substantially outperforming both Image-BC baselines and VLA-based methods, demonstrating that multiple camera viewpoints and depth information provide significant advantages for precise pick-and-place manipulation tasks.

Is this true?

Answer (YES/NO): YES